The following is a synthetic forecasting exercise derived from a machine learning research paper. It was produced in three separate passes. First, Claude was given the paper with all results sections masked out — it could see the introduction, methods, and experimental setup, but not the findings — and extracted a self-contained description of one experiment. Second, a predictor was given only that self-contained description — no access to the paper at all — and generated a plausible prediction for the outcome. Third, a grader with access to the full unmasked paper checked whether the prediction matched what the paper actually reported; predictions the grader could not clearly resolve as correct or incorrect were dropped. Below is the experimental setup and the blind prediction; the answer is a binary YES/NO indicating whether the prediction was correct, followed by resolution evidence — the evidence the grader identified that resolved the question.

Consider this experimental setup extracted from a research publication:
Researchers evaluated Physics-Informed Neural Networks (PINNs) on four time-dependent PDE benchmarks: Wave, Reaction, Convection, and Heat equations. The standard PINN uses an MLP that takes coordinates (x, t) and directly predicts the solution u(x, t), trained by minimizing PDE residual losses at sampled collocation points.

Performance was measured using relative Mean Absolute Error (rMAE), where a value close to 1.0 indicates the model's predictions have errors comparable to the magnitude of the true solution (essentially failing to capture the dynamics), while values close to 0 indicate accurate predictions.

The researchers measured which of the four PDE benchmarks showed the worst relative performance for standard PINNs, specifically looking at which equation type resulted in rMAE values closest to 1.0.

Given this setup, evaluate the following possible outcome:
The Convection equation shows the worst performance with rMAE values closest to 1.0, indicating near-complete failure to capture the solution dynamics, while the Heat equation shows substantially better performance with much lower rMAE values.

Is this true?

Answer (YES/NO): NO